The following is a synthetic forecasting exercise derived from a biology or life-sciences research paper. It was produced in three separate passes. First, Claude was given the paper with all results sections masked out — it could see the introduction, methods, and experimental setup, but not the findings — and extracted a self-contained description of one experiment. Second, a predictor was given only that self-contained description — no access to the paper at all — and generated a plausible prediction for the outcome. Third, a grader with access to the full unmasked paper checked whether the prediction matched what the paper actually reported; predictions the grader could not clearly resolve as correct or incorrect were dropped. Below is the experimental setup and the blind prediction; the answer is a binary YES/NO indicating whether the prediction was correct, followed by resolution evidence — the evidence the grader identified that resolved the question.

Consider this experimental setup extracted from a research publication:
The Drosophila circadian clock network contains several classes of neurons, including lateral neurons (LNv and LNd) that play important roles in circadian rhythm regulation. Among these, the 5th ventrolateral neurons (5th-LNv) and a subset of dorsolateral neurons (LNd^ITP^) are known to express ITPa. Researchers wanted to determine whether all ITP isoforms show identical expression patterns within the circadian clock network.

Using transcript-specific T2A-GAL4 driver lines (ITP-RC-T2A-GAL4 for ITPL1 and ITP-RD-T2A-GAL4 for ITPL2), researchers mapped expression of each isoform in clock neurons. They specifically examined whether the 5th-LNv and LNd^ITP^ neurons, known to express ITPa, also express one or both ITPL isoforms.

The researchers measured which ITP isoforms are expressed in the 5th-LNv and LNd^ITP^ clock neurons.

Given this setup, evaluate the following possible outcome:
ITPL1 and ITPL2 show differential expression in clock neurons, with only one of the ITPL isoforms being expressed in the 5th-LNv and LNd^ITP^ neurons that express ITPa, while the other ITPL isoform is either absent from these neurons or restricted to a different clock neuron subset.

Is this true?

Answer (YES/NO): NO